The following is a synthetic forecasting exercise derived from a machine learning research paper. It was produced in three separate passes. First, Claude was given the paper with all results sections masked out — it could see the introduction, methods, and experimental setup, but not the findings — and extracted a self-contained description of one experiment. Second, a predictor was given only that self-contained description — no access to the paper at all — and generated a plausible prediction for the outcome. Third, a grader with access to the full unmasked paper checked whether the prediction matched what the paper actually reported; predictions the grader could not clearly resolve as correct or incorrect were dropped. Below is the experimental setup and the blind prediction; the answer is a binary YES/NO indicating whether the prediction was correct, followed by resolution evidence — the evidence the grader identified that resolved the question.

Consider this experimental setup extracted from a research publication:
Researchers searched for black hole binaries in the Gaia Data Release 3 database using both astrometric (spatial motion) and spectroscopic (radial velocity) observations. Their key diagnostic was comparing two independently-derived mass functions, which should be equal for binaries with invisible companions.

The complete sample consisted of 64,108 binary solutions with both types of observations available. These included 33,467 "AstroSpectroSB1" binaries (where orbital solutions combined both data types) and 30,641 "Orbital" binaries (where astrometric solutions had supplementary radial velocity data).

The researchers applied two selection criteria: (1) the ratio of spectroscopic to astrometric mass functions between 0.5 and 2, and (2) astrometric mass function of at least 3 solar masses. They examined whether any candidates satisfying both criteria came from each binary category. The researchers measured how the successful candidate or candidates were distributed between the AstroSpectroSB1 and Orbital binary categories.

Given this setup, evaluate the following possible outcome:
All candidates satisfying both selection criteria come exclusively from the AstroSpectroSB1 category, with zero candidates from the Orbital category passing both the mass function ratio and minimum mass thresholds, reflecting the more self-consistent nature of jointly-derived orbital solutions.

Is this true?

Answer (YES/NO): YES